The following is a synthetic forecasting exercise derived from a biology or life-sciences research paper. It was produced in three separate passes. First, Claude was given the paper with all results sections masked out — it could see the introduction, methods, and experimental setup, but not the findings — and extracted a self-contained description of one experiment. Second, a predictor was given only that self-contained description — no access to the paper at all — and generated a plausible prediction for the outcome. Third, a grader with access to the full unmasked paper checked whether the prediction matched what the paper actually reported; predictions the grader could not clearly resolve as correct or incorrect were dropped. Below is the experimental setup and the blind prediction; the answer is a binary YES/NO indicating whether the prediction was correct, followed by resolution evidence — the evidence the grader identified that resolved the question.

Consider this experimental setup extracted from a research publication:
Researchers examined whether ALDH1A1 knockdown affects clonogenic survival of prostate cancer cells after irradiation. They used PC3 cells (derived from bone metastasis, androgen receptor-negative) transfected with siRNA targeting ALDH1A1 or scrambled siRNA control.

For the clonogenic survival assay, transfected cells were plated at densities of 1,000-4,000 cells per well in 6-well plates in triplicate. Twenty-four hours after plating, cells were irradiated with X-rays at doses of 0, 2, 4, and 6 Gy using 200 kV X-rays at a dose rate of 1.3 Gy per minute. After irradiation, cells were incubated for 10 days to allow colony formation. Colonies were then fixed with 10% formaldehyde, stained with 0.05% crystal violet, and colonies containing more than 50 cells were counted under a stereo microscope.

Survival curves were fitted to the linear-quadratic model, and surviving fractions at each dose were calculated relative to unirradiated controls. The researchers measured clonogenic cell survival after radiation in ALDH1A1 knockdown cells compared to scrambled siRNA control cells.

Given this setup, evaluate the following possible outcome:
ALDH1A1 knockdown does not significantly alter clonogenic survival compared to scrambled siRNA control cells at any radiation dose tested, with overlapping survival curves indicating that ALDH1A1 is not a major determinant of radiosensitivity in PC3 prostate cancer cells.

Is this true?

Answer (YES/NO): NO